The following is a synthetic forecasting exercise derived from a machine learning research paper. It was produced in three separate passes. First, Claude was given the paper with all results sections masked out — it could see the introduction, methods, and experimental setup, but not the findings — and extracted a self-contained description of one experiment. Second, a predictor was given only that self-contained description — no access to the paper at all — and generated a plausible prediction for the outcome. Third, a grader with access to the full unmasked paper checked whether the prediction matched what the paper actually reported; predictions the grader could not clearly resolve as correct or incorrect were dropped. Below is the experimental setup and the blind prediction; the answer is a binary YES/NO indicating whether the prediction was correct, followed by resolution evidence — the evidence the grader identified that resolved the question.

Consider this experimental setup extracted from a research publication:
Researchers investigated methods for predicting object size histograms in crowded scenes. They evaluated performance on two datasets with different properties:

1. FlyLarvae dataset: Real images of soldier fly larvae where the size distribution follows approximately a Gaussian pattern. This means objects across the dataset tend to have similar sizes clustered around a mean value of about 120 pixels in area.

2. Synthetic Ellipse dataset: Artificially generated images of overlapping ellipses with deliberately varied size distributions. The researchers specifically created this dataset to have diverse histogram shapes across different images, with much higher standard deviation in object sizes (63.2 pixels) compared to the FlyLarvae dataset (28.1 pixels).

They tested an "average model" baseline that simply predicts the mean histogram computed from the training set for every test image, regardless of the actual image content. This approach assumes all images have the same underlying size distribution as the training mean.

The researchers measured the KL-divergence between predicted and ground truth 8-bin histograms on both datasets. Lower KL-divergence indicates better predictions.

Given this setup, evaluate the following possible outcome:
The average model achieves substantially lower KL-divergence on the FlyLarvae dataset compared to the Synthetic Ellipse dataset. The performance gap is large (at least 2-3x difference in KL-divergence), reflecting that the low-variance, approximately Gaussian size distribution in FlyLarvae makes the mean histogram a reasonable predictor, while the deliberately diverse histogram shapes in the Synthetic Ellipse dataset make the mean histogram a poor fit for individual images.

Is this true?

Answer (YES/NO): YES